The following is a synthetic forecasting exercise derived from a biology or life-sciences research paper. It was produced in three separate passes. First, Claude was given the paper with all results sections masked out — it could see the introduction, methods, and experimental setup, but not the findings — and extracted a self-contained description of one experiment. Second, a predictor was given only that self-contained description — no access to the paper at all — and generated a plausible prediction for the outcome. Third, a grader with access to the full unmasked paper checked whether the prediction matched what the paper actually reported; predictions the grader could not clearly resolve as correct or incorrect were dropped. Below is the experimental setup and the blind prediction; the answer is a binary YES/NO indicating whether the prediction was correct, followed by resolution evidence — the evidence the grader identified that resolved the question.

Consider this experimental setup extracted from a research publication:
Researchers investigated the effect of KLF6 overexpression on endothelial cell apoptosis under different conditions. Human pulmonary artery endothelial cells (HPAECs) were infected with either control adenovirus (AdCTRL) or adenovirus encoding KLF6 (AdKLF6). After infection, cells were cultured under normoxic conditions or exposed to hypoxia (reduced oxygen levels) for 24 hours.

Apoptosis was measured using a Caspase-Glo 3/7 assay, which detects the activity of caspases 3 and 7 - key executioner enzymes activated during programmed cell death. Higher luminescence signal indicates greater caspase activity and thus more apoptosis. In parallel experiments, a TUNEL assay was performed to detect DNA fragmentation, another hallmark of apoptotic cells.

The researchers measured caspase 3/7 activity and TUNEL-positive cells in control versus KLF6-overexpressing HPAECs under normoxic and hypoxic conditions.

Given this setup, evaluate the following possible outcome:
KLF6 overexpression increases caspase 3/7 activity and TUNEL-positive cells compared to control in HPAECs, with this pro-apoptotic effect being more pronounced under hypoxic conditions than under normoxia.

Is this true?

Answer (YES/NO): NO